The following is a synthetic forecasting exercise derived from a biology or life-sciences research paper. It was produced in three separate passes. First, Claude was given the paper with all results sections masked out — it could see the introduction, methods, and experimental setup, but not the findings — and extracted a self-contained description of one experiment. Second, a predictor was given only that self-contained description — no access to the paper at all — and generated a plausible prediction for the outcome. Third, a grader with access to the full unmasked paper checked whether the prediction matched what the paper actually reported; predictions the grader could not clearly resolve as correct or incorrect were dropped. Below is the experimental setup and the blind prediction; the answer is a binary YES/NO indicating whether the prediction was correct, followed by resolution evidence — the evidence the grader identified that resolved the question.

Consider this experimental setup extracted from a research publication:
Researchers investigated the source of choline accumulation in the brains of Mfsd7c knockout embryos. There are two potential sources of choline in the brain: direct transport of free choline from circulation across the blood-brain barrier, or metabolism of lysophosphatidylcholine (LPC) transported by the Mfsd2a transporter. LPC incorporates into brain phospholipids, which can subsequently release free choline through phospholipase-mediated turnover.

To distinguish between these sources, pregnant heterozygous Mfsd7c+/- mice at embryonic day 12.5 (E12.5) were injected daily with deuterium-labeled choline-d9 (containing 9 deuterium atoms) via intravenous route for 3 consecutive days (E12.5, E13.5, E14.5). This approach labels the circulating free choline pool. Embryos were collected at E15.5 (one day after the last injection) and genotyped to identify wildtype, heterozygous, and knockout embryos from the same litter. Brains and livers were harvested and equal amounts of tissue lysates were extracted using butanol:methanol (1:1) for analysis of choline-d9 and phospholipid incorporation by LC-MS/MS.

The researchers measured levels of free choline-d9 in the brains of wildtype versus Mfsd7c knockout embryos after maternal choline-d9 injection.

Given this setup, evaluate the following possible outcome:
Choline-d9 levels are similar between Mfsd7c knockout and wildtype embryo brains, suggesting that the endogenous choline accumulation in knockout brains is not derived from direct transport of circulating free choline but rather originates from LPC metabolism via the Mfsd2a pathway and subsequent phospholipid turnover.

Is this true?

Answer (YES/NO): NO